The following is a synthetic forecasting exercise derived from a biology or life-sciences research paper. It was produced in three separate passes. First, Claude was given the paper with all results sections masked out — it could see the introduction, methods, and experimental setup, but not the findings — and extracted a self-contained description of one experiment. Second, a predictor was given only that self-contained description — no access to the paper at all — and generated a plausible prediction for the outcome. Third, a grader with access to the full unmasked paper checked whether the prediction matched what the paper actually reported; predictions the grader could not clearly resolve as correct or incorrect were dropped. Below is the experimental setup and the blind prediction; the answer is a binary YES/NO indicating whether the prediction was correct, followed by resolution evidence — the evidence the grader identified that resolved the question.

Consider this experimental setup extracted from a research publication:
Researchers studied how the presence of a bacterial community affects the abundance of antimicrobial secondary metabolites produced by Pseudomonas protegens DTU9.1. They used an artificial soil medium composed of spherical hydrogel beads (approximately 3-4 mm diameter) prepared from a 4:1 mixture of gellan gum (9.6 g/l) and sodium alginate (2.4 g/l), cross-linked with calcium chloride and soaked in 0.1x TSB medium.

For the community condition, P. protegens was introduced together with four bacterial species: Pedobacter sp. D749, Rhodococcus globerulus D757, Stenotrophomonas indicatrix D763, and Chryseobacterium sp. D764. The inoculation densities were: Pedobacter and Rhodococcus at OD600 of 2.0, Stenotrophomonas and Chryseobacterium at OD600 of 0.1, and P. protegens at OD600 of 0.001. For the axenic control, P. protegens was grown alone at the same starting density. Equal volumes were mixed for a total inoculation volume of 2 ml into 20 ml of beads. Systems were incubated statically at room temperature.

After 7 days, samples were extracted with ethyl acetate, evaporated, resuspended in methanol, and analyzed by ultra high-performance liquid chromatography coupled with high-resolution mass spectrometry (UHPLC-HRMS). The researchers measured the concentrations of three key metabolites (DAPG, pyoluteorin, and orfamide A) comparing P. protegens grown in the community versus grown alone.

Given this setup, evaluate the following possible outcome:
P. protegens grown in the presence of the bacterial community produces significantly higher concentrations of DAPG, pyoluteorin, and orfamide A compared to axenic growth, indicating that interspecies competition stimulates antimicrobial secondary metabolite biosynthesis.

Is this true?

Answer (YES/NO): NO